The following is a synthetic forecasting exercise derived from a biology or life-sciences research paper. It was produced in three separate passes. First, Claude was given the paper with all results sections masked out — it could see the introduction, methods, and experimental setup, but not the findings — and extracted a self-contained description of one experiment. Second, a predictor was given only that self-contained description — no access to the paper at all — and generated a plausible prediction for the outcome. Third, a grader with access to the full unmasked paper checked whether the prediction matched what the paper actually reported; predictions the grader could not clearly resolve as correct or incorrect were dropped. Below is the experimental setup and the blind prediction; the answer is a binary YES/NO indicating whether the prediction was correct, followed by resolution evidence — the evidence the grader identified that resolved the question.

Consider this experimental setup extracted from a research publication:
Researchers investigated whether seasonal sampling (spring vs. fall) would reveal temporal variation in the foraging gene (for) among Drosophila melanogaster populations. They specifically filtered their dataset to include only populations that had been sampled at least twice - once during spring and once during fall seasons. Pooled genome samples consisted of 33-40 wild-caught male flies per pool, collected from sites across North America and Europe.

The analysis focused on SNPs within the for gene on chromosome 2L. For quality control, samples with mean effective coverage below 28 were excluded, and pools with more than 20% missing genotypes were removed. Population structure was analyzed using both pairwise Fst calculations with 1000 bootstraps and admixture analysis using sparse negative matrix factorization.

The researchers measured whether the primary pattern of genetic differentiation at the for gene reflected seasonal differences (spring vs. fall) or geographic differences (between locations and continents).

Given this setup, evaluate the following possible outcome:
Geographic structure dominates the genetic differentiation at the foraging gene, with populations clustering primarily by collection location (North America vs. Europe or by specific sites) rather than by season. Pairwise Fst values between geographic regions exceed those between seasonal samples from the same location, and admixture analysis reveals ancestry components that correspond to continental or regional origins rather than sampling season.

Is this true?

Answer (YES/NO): YES